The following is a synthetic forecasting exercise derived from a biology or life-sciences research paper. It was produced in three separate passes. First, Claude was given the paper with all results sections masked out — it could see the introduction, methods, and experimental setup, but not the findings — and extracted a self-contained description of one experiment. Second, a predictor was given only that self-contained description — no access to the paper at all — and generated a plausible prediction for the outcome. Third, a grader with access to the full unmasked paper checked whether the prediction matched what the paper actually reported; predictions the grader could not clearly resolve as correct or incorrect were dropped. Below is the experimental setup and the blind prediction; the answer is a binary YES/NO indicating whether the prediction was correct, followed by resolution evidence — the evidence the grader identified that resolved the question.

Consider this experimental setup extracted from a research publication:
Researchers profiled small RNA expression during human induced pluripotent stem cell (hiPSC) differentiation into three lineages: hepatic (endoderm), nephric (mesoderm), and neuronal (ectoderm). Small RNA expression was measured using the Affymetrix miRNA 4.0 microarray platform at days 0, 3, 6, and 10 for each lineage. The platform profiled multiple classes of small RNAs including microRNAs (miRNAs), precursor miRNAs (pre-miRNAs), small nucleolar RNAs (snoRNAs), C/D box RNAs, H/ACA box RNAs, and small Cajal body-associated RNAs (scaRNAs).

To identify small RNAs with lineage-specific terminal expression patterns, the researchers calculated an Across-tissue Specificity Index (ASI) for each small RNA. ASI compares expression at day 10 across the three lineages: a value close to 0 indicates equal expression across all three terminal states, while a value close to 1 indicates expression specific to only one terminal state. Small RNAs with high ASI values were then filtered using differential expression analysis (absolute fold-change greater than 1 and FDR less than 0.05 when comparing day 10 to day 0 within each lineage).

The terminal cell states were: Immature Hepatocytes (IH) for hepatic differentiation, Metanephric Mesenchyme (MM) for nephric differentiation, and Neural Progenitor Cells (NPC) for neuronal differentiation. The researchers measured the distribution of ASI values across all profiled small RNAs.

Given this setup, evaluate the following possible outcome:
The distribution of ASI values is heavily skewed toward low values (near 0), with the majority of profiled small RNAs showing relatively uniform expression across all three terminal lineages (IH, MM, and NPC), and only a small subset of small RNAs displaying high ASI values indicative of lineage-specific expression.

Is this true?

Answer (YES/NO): NO